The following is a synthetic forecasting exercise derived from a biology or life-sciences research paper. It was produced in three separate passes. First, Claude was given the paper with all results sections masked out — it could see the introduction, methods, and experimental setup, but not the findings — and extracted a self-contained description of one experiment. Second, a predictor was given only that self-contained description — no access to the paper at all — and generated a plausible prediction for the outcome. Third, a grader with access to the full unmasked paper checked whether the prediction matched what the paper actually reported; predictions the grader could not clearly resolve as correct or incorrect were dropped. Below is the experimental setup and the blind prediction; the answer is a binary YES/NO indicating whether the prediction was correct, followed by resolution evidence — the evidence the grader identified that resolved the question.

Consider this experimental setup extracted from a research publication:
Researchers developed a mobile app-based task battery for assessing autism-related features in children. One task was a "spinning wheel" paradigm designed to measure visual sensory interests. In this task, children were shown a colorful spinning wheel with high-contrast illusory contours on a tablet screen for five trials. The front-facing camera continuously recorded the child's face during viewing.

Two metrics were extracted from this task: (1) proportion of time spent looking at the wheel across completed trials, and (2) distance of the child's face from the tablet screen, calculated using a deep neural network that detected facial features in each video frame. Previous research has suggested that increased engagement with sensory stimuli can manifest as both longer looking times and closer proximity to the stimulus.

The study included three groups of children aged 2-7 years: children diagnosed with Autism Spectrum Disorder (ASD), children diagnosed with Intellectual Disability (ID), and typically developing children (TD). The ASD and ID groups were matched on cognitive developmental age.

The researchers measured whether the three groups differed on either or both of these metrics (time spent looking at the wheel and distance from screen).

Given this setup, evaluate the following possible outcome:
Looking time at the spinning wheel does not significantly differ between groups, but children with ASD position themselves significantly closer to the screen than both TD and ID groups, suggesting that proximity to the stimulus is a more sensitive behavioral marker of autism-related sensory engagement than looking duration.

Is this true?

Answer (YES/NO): NO